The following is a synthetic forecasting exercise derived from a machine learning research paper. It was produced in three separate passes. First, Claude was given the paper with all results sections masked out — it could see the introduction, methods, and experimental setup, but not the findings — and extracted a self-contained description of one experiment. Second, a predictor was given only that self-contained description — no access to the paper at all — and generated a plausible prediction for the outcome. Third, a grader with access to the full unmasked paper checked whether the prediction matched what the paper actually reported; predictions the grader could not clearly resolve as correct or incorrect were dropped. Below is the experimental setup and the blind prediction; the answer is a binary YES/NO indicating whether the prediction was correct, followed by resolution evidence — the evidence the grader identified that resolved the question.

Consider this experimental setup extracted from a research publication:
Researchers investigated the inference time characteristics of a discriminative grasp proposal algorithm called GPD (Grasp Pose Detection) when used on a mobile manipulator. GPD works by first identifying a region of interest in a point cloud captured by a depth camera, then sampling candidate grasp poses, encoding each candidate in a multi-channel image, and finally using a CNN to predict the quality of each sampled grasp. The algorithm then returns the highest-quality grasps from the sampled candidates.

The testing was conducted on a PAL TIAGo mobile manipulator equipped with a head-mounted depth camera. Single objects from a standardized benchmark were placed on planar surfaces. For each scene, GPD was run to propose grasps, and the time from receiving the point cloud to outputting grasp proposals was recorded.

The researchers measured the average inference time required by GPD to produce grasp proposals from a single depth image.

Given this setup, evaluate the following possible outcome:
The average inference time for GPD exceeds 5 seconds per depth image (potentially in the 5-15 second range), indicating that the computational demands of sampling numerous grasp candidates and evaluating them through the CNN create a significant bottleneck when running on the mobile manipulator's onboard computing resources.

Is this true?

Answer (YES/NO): YES